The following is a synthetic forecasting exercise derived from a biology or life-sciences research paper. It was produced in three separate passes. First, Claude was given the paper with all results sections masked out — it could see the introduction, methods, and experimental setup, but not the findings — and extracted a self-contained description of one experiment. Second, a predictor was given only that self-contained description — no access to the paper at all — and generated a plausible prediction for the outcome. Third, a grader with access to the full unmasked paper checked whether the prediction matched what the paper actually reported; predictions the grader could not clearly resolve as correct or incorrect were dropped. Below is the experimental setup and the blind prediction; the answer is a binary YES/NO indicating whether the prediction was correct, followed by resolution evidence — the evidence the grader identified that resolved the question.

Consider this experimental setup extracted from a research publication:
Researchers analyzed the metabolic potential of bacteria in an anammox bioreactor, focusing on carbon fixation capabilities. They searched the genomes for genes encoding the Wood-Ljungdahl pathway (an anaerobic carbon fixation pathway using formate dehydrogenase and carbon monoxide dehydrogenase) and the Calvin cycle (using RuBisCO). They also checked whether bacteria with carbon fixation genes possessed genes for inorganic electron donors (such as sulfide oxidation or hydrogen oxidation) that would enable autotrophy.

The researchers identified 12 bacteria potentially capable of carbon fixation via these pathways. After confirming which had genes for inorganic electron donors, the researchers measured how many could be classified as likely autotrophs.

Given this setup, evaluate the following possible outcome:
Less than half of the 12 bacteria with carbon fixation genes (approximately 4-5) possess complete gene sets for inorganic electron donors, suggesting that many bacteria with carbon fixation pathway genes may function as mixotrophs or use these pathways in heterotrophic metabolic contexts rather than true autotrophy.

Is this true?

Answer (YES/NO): NO